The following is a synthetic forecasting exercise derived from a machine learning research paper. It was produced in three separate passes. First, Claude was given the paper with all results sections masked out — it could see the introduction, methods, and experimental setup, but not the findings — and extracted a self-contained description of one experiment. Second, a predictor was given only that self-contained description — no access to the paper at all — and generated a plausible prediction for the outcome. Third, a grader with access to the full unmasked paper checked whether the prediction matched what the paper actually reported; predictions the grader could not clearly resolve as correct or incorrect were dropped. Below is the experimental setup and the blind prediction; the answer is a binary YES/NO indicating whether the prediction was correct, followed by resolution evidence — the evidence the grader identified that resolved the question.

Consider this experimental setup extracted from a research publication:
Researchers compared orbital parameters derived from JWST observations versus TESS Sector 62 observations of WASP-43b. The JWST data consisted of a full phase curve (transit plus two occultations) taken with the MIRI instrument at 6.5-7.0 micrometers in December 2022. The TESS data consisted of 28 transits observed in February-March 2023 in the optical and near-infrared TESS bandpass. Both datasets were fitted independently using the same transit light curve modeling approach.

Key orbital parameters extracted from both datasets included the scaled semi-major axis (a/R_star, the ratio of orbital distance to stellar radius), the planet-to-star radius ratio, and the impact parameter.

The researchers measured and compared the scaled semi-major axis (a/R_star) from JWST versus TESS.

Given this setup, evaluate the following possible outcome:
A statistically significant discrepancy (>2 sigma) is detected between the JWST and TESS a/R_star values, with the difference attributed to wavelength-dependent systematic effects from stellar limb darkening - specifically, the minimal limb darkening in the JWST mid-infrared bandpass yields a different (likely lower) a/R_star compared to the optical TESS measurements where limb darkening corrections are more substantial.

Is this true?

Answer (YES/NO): NO